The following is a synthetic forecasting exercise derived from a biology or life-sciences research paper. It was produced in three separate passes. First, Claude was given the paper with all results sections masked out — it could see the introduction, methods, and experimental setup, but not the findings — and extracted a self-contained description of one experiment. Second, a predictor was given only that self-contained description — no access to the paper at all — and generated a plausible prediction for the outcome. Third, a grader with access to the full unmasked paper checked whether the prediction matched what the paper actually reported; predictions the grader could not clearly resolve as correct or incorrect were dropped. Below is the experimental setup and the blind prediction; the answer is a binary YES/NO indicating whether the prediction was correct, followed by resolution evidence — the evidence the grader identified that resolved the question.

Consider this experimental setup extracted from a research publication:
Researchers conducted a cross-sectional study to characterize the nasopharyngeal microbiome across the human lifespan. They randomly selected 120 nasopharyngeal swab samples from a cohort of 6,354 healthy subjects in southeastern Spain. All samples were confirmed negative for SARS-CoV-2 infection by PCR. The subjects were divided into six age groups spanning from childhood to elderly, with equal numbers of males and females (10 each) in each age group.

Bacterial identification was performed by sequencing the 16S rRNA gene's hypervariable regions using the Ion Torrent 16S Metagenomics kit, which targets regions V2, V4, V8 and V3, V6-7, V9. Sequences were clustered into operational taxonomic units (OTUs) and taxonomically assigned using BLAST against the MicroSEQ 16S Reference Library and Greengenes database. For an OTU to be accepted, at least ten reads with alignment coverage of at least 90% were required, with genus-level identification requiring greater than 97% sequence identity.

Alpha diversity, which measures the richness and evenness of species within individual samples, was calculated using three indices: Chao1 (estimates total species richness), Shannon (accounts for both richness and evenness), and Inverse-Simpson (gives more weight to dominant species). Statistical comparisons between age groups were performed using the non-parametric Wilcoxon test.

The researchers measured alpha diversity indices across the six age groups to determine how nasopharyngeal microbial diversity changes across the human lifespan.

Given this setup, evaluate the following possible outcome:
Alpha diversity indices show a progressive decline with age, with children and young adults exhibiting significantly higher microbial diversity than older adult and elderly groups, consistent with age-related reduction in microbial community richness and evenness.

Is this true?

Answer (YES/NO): NO